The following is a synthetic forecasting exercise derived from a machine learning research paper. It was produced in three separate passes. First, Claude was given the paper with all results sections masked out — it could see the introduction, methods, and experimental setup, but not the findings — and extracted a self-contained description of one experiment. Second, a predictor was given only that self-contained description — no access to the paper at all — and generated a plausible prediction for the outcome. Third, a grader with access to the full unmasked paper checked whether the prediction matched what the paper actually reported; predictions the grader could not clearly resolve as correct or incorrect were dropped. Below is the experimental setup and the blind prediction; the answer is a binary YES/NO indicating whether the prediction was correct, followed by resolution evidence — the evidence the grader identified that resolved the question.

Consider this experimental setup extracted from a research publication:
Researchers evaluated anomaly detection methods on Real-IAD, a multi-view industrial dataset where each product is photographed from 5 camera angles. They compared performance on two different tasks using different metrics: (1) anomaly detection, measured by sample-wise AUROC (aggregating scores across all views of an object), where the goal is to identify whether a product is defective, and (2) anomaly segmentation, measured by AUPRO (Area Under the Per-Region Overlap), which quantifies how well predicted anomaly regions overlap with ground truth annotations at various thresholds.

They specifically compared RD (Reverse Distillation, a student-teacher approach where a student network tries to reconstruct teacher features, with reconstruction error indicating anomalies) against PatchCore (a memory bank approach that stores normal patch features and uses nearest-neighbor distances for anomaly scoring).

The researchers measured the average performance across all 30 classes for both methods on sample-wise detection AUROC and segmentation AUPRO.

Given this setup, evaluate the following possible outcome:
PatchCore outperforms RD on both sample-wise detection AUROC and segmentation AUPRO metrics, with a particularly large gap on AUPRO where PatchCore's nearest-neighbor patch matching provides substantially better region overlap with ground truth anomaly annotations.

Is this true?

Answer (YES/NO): NO